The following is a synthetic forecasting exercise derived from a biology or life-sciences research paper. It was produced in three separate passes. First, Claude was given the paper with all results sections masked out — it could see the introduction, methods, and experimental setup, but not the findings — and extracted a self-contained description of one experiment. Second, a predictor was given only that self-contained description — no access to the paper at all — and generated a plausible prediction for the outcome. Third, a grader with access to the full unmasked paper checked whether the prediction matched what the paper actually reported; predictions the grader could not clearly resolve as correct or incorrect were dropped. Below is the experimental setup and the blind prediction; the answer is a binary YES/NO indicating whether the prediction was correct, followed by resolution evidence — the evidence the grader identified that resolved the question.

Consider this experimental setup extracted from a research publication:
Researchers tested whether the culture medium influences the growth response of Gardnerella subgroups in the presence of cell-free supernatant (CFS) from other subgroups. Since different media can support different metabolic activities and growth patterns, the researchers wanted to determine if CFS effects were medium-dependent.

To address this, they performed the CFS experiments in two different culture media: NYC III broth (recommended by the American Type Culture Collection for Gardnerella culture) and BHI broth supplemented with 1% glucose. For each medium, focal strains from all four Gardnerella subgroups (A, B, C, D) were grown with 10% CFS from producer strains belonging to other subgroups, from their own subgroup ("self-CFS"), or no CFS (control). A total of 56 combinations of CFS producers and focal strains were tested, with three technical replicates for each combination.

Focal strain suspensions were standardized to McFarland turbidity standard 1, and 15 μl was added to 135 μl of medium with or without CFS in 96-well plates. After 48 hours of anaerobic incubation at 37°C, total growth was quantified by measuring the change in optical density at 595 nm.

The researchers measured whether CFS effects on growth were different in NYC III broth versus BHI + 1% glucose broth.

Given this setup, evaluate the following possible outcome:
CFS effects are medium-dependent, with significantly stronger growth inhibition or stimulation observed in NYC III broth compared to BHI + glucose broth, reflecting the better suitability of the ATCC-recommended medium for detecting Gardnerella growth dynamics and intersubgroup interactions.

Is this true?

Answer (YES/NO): NO